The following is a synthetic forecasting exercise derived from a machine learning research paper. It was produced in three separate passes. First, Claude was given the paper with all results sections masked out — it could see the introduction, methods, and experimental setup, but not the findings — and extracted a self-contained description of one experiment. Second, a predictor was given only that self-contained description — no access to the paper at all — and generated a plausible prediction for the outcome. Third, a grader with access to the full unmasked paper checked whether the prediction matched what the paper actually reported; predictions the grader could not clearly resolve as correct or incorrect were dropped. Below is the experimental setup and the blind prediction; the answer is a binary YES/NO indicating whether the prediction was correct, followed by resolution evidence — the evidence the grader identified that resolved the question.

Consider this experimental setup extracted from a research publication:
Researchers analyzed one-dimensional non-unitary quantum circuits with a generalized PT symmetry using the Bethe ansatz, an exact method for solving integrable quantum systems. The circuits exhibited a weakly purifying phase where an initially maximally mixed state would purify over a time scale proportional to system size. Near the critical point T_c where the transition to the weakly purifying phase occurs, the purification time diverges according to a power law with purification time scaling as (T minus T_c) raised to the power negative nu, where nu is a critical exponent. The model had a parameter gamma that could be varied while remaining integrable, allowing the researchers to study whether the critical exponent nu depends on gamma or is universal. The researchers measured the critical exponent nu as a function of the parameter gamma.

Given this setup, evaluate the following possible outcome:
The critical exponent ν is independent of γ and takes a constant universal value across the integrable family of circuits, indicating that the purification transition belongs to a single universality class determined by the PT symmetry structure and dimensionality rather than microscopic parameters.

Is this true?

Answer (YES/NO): NO